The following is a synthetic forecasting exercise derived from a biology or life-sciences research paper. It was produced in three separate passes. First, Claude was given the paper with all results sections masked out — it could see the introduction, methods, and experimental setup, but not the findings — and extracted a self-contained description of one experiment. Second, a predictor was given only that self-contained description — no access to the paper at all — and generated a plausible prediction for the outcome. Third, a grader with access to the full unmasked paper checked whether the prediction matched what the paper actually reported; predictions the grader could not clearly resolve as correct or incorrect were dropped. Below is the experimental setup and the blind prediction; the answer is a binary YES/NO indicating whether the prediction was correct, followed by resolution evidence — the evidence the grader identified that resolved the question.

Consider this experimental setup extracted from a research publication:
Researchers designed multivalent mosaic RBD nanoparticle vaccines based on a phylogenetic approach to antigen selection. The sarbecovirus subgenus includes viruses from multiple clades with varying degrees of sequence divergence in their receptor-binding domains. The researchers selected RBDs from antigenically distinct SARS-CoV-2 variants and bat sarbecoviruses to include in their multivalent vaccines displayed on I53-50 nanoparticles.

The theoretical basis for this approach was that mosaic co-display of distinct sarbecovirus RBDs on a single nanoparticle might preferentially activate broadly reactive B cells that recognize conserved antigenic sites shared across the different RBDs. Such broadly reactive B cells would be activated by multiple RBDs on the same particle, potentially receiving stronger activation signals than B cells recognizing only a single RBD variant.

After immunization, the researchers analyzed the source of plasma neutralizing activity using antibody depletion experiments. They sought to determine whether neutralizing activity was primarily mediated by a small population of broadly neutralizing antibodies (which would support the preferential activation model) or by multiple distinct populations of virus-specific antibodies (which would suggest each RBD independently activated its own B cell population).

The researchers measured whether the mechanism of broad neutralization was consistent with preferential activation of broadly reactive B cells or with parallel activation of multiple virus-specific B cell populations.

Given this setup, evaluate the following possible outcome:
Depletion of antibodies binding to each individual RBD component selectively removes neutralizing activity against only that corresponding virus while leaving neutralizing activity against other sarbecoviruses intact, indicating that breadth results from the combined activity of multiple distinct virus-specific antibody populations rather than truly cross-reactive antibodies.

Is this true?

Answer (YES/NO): YES